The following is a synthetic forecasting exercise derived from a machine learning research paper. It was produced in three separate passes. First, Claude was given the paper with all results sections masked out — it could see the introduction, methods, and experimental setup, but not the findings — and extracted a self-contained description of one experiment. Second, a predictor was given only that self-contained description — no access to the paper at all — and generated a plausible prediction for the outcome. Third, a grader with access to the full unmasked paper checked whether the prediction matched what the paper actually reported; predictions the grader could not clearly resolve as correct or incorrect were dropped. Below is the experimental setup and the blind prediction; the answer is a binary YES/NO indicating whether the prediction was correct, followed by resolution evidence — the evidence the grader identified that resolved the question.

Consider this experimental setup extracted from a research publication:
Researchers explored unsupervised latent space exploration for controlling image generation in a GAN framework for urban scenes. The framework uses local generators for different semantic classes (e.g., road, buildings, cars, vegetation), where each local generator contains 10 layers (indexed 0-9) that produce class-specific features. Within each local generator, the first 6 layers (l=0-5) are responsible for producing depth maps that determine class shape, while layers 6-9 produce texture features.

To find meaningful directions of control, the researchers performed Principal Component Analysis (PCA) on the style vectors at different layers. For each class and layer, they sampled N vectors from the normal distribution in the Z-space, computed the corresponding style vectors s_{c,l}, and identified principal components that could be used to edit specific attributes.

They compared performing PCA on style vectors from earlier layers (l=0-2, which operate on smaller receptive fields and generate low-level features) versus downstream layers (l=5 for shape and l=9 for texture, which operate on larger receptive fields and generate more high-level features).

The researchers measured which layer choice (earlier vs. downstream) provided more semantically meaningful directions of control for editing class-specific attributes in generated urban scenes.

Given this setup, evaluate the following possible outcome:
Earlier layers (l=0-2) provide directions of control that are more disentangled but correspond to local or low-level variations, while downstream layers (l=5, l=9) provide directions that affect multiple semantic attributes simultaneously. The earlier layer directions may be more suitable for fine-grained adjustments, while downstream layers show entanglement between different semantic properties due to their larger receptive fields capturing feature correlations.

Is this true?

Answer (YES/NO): NO